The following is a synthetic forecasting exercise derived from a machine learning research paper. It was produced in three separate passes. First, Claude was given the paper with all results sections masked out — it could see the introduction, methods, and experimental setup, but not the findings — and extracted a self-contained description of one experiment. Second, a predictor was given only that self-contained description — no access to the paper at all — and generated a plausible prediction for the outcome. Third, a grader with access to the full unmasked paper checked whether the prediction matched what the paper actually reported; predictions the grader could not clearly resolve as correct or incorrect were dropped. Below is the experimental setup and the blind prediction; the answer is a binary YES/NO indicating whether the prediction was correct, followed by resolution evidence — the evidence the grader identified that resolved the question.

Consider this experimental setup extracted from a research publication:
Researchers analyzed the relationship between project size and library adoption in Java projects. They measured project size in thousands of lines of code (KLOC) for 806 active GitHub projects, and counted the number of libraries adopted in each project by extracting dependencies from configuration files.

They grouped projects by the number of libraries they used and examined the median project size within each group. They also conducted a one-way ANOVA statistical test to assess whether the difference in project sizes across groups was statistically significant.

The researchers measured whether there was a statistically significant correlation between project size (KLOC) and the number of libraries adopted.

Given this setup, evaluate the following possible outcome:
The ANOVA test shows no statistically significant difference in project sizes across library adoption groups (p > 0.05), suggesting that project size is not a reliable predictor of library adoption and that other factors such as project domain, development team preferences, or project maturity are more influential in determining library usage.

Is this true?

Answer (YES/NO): NO